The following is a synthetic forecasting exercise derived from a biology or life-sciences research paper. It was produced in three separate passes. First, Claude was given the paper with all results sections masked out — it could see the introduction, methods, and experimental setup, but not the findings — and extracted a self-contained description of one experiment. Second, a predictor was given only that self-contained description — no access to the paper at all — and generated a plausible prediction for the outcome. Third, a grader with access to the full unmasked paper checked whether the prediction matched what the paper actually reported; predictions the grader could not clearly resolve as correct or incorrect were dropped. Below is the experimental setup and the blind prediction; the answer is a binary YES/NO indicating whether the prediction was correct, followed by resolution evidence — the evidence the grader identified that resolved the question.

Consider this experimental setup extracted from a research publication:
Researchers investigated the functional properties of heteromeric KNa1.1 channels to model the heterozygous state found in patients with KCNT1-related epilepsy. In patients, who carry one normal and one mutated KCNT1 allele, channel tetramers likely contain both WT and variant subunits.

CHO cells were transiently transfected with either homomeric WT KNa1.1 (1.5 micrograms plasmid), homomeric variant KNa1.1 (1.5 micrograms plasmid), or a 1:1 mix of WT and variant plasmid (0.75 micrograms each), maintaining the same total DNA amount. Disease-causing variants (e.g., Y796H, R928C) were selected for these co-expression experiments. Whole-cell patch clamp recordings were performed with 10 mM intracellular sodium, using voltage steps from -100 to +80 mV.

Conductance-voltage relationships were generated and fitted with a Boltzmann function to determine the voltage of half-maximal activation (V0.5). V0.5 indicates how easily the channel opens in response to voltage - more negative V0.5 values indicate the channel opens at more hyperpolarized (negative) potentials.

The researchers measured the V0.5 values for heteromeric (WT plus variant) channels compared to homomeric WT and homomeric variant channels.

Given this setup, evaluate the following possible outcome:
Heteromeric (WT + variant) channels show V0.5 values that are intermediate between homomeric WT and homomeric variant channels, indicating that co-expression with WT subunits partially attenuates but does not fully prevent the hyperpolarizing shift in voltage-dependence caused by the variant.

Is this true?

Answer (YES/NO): YES